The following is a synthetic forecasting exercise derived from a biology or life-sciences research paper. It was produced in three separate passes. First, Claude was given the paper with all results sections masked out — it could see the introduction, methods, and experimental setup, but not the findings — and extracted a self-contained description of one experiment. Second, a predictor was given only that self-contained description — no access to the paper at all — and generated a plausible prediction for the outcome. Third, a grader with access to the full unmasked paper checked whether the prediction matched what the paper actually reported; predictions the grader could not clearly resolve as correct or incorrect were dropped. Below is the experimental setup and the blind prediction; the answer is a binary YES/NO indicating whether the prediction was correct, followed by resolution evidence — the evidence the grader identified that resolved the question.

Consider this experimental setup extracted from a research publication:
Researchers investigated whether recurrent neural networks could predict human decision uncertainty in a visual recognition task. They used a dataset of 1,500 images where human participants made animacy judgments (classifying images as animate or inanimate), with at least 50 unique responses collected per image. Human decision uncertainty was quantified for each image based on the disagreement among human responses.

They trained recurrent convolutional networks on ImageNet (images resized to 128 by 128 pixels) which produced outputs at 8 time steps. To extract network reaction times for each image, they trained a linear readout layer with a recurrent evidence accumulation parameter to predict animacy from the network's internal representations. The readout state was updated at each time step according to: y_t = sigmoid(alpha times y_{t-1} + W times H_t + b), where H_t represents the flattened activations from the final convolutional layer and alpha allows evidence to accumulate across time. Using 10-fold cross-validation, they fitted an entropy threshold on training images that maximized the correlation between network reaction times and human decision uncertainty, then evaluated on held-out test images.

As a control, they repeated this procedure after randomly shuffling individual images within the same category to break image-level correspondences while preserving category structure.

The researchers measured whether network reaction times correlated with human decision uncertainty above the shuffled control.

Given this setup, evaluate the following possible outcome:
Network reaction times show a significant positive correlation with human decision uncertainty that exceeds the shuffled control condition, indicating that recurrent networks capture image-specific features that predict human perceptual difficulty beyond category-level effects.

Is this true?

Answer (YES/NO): YES